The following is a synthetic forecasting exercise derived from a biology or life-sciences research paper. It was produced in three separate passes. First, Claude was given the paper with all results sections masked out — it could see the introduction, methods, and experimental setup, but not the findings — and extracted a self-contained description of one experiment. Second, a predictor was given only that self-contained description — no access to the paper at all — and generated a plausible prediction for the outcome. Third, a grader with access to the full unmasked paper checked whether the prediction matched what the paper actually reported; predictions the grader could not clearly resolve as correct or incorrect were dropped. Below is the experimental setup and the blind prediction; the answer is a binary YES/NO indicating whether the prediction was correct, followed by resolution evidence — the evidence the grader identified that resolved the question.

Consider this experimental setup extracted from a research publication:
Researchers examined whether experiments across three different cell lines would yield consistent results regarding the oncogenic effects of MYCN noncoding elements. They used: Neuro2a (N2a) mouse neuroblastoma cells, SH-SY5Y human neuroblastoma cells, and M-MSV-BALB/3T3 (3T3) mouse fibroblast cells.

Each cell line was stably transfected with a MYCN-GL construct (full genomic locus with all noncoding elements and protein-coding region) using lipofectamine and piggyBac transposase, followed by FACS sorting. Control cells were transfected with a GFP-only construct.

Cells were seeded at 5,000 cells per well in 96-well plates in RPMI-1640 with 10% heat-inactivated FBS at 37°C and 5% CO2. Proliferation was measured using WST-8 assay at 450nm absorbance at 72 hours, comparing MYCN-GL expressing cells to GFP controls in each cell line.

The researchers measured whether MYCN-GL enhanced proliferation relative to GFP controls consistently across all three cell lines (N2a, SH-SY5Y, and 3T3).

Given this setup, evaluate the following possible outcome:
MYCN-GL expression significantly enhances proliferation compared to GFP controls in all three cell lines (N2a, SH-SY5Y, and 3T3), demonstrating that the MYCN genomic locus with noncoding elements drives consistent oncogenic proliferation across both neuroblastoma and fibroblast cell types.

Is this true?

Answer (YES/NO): YES